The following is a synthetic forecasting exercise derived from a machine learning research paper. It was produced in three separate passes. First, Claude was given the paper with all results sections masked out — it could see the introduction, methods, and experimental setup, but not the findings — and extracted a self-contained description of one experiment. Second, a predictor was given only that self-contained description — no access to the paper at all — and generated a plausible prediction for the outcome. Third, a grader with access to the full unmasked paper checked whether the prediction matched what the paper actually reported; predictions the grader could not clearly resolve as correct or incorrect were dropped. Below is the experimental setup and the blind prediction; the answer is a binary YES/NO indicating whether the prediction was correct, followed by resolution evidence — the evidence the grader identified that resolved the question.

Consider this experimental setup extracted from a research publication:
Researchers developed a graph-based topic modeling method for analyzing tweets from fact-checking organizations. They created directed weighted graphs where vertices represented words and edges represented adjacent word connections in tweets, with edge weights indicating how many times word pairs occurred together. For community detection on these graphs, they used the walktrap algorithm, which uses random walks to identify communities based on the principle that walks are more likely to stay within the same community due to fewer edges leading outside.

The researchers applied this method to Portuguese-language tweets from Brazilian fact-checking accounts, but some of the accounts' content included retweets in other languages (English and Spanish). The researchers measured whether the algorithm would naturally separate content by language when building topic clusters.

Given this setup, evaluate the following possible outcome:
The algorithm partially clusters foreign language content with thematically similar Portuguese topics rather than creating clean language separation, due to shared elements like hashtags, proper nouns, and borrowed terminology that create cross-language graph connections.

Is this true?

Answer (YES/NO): NO